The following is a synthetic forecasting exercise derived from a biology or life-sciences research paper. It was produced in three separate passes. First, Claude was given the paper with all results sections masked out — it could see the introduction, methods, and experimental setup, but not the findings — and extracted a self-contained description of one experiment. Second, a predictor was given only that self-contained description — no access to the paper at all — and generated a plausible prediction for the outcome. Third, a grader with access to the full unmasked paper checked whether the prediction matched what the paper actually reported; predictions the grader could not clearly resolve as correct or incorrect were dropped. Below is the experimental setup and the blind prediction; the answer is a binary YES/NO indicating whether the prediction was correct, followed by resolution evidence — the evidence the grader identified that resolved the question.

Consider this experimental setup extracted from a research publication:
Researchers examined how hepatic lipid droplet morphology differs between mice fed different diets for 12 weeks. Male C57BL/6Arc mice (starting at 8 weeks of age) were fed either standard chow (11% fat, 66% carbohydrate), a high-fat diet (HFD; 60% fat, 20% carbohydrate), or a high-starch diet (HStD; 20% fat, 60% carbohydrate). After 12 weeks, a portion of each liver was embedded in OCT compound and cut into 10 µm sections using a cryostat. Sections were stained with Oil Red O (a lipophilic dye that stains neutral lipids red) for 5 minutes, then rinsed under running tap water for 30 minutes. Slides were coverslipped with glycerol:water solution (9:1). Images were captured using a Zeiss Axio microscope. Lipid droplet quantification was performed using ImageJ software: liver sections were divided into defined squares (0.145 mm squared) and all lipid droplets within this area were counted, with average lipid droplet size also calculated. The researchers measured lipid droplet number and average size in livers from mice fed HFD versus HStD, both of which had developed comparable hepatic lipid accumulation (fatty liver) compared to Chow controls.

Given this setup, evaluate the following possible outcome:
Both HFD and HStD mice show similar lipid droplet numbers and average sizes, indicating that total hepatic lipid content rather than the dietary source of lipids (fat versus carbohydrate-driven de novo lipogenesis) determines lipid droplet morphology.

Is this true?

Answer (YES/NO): YES